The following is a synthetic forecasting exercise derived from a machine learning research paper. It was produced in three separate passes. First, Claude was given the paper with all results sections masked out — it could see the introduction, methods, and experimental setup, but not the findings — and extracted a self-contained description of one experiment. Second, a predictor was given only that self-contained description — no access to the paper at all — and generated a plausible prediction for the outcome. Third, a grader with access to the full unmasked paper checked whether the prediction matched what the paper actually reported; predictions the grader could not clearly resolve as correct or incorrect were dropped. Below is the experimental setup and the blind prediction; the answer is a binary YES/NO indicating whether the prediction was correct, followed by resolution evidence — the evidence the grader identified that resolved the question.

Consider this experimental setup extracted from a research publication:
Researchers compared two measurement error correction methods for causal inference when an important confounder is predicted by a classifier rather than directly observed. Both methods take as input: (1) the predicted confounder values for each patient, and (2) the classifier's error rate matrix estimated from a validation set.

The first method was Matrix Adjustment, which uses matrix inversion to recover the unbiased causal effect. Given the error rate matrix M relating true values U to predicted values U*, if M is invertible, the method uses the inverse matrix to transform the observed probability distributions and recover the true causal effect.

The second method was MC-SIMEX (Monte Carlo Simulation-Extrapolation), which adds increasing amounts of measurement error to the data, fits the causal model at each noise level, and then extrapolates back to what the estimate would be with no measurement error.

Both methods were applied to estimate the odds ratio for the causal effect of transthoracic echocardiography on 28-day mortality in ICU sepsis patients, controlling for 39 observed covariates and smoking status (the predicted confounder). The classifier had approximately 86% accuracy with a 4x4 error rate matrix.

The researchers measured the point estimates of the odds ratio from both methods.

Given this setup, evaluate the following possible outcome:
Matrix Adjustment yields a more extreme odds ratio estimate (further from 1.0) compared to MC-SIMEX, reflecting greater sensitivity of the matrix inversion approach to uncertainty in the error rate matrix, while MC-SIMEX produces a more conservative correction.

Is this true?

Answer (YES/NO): YES